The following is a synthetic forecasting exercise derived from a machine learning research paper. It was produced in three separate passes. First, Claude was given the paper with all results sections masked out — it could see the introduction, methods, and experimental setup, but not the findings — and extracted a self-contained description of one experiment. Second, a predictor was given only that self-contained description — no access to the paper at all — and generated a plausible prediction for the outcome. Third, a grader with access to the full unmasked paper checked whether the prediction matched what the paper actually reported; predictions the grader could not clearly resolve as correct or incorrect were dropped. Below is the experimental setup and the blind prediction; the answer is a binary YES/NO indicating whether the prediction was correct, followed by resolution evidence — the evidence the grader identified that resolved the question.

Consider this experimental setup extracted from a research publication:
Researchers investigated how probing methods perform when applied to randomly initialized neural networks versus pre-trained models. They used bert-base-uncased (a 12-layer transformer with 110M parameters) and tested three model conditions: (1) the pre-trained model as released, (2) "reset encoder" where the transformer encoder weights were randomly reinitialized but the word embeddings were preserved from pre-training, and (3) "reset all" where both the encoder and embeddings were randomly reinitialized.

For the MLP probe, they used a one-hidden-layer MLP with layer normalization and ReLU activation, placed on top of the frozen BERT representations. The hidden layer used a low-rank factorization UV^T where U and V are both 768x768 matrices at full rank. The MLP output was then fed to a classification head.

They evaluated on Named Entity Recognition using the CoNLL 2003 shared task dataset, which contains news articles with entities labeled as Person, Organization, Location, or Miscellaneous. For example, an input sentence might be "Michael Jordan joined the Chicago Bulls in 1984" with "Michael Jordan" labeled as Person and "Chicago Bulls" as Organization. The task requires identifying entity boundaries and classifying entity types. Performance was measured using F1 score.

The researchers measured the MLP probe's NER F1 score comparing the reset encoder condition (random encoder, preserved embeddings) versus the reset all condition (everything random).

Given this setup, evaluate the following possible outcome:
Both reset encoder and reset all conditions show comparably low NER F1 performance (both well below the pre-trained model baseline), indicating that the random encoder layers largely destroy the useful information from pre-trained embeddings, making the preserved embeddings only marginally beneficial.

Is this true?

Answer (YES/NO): NO